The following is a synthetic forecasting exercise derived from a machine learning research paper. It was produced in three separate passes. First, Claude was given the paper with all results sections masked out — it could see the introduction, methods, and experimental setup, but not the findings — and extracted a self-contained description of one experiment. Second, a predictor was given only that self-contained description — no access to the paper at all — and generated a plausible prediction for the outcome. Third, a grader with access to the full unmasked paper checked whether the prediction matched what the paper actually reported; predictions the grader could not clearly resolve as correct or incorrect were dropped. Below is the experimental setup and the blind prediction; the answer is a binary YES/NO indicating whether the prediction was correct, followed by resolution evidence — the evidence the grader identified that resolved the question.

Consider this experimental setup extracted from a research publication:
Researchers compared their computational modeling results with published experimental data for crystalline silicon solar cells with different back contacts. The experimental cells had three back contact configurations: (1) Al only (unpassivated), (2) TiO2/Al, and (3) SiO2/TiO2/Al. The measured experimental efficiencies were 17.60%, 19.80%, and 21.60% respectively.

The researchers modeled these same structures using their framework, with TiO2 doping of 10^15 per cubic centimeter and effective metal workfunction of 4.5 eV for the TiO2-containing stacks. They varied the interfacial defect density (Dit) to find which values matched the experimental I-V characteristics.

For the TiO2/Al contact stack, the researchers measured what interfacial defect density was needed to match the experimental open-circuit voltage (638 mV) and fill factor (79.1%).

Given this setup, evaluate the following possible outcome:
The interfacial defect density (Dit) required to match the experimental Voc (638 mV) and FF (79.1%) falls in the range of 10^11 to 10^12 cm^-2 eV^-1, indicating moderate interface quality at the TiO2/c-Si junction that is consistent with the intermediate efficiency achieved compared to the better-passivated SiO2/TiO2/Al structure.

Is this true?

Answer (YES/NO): NO